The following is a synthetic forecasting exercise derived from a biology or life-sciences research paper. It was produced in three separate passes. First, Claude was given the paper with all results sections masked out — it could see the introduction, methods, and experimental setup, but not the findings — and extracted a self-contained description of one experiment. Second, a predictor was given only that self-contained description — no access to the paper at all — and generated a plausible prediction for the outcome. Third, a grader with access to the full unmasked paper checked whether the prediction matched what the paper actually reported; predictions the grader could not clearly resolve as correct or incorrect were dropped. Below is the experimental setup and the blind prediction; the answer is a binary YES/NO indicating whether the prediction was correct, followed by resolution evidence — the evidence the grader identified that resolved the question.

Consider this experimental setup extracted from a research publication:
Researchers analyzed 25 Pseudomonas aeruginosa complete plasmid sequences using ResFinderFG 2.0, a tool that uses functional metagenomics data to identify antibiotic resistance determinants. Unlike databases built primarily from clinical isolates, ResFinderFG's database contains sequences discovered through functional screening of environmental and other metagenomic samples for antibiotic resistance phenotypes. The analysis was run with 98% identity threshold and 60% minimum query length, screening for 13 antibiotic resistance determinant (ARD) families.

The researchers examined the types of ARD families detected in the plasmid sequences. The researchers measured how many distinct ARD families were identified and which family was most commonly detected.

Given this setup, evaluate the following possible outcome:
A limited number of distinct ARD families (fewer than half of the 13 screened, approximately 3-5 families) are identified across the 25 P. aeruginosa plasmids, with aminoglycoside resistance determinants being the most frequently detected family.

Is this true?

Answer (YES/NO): NO